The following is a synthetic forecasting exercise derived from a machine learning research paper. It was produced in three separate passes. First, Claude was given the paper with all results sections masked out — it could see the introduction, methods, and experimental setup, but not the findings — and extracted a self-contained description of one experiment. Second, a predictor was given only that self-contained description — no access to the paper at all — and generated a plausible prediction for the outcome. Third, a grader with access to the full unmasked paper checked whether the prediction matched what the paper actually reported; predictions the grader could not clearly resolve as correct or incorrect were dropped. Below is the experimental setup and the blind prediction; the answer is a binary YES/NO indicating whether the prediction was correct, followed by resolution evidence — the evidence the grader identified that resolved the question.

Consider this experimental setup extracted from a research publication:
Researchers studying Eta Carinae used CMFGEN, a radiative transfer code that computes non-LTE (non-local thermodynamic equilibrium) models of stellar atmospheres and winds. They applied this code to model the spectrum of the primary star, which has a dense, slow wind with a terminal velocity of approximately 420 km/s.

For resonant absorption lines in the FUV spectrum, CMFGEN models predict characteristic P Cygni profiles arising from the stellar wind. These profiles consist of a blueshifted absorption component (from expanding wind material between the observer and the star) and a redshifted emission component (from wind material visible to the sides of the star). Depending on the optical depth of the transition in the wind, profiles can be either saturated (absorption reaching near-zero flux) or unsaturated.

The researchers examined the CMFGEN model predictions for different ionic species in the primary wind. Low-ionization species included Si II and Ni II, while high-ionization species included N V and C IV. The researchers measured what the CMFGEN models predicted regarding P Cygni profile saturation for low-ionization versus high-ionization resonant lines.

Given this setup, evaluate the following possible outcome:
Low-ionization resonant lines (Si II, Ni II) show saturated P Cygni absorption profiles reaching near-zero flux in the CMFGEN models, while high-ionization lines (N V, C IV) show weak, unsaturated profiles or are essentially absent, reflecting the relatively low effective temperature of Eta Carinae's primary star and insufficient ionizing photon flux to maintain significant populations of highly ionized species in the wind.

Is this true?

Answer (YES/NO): NO